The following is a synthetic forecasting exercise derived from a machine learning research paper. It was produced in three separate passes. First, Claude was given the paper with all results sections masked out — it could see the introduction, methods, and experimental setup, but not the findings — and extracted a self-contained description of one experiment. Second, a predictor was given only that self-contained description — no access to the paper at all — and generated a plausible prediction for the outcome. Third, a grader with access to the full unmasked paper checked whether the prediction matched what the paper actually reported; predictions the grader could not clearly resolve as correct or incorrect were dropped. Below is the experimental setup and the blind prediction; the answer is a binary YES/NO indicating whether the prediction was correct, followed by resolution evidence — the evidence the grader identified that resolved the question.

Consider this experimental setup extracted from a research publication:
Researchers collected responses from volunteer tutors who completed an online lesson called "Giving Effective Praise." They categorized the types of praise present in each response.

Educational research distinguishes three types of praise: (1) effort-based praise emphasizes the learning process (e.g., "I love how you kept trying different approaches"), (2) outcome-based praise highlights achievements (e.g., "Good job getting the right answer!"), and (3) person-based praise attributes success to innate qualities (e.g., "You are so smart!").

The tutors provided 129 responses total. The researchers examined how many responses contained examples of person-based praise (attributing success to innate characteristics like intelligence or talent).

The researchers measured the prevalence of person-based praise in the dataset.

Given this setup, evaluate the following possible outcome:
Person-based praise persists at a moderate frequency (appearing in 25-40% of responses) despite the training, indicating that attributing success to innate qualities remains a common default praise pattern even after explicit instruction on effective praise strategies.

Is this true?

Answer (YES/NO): NO